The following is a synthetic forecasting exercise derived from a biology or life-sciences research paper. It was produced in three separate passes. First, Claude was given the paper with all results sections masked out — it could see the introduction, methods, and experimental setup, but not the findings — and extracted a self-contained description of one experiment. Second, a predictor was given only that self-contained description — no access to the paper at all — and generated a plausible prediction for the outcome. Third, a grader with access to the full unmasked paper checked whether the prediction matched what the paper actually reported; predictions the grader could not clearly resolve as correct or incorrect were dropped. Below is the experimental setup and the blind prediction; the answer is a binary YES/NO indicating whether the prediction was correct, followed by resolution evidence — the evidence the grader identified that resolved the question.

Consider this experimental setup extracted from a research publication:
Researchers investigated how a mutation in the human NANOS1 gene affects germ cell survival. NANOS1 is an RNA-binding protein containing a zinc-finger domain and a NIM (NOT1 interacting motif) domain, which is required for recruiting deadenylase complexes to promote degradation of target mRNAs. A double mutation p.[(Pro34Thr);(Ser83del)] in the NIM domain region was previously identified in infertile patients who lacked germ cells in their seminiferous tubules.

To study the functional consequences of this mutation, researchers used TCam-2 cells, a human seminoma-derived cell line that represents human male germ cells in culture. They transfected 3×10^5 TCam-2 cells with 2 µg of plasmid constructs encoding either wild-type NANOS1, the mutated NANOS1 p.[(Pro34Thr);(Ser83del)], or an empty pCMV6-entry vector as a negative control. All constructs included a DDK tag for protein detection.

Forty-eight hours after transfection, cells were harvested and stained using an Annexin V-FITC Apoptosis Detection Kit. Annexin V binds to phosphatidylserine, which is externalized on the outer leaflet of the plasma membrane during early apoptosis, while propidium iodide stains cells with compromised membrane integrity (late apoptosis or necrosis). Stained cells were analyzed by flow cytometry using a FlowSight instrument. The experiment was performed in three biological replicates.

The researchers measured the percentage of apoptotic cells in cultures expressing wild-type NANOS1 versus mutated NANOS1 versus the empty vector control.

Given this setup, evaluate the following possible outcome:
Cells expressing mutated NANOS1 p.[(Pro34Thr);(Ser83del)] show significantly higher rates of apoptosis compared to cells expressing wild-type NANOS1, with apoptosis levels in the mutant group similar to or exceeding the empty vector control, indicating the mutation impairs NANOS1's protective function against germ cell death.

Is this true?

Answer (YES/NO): YES